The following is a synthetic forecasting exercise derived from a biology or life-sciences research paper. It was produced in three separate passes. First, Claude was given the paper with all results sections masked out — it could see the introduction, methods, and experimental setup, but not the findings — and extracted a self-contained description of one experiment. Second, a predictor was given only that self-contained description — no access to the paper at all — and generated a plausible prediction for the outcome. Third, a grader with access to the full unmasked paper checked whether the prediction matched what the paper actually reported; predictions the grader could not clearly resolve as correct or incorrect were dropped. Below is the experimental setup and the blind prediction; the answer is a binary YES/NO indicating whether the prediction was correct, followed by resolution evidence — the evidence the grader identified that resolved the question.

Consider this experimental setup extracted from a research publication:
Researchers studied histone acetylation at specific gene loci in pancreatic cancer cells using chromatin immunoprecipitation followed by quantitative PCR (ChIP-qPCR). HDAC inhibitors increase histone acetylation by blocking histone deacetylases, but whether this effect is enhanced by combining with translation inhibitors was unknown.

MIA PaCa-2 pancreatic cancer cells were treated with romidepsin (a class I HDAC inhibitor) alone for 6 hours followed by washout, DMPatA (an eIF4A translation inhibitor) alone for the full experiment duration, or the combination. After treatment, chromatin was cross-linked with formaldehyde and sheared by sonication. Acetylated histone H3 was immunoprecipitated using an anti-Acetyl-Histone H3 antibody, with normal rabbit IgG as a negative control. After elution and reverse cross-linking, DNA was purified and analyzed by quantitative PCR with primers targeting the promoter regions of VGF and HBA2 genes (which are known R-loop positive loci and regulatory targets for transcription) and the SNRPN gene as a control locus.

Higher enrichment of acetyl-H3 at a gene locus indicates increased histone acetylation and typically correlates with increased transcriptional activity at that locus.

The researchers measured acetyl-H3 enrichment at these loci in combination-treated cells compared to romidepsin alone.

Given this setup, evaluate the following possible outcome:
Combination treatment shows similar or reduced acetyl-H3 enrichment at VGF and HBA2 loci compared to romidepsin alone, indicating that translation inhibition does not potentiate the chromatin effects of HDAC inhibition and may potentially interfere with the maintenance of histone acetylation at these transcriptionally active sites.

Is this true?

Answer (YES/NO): NO